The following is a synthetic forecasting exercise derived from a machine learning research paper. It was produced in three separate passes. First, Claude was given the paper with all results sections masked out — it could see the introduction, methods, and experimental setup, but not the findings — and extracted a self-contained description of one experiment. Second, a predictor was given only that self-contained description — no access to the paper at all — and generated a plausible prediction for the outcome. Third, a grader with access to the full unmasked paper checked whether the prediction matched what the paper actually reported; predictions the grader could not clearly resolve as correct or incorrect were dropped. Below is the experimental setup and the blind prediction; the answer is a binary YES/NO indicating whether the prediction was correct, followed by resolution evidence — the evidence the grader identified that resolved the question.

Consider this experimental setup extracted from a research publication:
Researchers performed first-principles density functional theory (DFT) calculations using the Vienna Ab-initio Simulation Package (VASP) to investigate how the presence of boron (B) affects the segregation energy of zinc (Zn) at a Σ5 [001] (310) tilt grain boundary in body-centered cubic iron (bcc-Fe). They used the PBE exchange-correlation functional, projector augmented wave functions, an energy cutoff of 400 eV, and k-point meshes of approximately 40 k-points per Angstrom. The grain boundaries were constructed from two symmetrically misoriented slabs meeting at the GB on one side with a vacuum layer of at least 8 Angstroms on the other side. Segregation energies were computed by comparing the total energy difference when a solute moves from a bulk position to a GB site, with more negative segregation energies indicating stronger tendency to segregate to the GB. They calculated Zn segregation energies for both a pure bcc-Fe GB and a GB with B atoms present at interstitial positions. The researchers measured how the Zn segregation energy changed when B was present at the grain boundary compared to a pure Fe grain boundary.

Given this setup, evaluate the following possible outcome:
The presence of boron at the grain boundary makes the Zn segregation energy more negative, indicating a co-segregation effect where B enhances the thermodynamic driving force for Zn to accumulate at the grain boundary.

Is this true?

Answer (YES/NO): NO